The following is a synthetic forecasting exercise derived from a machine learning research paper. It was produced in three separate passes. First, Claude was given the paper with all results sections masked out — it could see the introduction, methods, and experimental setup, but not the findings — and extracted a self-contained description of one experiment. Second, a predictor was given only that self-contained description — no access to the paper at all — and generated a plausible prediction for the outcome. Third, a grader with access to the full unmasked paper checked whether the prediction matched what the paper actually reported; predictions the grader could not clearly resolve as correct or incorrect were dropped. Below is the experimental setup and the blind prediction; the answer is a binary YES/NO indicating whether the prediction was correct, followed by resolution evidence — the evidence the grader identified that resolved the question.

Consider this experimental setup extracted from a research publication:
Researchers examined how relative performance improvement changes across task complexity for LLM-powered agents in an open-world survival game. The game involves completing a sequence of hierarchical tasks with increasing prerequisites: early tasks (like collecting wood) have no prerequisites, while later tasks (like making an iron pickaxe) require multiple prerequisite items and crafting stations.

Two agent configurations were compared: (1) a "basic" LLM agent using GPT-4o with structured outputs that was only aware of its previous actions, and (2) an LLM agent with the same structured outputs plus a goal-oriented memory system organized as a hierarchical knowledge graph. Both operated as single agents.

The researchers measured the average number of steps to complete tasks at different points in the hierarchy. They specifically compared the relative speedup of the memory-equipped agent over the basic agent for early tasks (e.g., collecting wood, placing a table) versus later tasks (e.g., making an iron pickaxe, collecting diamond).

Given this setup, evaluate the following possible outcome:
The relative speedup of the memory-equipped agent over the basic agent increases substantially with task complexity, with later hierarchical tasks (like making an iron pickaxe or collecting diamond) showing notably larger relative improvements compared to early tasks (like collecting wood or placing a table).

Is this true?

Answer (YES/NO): YES